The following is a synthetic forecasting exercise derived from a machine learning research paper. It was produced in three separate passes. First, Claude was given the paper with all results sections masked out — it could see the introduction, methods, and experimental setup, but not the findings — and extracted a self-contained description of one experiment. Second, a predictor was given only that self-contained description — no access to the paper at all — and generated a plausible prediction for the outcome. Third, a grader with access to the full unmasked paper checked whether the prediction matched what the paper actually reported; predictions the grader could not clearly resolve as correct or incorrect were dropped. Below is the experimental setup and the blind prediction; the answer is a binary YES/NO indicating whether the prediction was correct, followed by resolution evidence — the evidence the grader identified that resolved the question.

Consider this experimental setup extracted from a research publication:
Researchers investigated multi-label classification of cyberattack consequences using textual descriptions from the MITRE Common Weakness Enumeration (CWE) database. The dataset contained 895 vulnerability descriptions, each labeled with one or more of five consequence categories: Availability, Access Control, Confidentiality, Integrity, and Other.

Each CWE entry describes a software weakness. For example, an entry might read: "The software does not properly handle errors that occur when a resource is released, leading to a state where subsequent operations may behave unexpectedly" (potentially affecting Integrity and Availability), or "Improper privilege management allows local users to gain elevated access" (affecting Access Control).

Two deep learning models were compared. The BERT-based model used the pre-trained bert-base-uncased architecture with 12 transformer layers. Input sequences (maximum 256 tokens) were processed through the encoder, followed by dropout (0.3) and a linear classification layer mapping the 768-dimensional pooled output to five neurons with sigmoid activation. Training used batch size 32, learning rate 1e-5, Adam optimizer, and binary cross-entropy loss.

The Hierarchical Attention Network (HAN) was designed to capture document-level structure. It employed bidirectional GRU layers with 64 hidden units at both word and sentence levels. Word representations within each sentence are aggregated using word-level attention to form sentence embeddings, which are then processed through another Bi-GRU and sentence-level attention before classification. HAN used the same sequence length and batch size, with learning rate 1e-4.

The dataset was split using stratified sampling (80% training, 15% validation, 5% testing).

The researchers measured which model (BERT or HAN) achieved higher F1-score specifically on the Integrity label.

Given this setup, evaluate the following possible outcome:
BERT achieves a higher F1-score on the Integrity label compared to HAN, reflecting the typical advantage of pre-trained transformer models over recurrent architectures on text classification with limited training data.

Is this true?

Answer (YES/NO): YES